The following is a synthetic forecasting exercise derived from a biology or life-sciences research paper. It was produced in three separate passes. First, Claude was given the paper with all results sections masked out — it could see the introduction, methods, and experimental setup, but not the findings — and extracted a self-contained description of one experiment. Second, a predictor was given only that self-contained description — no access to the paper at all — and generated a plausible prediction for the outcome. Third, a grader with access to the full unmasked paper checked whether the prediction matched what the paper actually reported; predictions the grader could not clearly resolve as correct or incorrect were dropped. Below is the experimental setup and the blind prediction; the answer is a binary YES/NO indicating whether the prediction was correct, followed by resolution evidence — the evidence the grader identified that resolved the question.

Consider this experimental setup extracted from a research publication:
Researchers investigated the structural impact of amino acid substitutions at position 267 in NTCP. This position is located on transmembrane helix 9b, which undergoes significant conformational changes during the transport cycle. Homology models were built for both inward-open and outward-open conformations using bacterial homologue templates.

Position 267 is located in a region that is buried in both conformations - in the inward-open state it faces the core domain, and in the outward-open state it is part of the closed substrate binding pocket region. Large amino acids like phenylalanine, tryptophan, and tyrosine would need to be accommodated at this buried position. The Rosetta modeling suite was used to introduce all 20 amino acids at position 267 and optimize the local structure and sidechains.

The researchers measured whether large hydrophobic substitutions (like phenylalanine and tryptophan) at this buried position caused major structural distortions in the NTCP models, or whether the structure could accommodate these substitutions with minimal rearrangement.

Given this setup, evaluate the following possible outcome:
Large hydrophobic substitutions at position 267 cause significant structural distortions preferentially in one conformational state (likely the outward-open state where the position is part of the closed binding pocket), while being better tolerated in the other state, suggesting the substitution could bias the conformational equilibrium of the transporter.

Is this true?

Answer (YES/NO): NO